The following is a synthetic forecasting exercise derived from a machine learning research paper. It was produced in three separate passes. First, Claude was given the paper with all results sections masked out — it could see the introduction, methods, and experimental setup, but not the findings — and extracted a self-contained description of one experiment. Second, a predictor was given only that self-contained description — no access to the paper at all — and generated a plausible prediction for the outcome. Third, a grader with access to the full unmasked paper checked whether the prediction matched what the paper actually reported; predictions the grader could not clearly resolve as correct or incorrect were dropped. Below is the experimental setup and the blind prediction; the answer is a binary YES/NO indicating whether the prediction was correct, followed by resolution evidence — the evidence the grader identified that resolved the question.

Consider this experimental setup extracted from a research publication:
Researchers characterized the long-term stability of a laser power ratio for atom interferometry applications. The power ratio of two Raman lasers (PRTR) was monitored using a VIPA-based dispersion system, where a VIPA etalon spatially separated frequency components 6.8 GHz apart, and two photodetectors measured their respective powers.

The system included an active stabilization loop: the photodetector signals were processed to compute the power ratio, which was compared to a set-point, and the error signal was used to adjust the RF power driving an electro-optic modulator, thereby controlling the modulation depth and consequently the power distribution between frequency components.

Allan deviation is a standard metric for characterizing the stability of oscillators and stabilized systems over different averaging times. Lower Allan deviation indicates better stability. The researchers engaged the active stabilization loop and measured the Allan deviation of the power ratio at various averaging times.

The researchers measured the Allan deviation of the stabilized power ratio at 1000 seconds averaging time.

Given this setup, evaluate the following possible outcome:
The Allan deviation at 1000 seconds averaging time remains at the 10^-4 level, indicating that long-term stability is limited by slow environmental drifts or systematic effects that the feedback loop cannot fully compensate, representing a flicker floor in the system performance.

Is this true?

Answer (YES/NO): NO